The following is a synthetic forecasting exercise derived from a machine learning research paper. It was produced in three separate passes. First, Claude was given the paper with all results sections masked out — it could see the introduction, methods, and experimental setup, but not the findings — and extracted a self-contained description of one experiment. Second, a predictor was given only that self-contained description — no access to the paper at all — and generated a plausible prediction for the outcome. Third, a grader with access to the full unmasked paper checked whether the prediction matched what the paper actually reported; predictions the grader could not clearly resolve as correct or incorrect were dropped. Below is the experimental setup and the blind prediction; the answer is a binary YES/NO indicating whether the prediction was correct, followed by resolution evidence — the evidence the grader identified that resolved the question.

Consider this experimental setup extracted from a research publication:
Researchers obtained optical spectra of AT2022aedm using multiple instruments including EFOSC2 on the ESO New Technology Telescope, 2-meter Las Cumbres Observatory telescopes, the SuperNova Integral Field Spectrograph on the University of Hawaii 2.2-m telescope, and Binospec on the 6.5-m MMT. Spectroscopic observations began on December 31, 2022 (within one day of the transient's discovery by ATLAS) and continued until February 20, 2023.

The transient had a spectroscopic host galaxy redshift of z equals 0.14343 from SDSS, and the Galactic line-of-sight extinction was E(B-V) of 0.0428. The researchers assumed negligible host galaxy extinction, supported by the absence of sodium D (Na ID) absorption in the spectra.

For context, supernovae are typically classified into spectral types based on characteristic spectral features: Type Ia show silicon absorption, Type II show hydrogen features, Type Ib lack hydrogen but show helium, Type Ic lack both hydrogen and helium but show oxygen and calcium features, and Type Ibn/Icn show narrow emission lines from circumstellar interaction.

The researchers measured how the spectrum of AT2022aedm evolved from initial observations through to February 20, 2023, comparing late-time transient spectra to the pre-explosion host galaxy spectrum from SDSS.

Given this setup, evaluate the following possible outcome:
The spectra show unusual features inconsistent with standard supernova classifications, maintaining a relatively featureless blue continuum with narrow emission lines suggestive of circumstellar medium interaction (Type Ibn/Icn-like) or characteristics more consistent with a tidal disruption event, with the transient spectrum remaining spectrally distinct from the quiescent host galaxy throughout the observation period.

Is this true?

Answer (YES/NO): NO